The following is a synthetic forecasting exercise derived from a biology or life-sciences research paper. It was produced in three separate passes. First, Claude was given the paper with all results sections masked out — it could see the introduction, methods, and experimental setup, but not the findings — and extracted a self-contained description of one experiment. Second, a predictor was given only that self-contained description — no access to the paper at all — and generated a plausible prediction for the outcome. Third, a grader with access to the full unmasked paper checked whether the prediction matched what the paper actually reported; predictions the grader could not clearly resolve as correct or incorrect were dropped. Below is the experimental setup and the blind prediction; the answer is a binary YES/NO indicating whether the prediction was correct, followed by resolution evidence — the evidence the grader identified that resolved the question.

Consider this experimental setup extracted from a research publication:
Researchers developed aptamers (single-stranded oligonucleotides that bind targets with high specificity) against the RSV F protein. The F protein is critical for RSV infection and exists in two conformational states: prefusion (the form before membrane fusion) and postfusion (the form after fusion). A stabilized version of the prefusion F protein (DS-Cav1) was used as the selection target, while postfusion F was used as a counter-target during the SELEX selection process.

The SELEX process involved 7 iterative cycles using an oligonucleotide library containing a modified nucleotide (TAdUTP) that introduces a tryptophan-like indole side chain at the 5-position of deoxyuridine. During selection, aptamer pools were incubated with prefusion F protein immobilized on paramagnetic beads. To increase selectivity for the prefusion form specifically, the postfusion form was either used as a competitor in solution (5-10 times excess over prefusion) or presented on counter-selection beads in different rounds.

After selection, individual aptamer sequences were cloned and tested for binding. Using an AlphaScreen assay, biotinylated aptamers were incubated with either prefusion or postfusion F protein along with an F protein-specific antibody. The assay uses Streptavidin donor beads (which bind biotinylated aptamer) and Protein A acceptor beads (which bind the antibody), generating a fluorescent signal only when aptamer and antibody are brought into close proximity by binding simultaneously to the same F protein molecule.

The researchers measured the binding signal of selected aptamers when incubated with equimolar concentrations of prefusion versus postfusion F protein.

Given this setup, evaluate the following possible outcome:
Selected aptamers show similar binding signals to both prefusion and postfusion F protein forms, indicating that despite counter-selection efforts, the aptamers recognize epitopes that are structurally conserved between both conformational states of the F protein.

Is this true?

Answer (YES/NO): NO